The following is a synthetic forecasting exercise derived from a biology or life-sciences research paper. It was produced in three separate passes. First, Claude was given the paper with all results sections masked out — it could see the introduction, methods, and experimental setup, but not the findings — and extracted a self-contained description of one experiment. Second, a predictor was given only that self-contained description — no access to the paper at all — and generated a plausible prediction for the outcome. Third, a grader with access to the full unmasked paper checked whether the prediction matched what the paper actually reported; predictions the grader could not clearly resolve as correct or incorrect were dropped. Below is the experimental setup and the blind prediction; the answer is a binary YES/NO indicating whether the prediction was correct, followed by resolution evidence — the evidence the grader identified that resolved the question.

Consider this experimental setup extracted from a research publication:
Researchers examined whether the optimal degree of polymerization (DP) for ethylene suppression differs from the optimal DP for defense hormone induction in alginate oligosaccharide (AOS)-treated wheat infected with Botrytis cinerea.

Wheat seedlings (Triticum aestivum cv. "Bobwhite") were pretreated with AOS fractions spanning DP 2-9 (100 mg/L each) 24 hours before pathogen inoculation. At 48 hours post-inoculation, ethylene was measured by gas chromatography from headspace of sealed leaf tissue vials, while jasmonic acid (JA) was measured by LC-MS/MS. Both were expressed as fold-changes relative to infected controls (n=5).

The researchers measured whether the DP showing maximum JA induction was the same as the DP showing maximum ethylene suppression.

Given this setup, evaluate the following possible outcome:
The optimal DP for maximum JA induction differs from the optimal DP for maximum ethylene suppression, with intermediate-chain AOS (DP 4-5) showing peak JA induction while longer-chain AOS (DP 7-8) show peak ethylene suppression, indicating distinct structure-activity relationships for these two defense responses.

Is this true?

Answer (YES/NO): YES